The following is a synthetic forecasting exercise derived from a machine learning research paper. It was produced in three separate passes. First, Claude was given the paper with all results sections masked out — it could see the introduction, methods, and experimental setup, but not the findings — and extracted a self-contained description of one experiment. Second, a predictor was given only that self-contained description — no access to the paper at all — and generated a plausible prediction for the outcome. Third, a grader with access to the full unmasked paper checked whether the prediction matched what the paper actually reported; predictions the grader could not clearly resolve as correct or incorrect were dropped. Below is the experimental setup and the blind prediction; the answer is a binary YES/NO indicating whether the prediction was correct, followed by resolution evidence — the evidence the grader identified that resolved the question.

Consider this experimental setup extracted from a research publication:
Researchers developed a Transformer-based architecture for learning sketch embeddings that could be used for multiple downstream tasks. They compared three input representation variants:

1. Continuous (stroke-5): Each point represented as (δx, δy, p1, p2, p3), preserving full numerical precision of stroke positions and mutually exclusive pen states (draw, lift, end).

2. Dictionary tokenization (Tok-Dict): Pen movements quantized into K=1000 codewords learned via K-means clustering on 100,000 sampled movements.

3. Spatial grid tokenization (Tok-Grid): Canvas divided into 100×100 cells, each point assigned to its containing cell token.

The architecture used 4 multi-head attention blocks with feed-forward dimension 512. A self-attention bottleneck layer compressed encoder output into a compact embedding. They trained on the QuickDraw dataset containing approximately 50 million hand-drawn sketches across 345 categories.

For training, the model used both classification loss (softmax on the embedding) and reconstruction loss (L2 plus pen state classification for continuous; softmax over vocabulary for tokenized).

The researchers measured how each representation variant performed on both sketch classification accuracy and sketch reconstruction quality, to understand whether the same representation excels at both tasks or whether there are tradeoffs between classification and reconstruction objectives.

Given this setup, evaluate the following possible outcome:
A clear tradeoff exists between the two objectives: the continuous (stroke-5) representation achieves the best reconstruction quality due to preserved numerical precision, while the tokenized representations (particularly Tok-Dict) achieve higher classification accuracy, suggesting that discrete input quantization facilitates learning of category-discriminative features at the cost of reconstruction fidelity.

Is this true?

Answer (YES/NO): NO